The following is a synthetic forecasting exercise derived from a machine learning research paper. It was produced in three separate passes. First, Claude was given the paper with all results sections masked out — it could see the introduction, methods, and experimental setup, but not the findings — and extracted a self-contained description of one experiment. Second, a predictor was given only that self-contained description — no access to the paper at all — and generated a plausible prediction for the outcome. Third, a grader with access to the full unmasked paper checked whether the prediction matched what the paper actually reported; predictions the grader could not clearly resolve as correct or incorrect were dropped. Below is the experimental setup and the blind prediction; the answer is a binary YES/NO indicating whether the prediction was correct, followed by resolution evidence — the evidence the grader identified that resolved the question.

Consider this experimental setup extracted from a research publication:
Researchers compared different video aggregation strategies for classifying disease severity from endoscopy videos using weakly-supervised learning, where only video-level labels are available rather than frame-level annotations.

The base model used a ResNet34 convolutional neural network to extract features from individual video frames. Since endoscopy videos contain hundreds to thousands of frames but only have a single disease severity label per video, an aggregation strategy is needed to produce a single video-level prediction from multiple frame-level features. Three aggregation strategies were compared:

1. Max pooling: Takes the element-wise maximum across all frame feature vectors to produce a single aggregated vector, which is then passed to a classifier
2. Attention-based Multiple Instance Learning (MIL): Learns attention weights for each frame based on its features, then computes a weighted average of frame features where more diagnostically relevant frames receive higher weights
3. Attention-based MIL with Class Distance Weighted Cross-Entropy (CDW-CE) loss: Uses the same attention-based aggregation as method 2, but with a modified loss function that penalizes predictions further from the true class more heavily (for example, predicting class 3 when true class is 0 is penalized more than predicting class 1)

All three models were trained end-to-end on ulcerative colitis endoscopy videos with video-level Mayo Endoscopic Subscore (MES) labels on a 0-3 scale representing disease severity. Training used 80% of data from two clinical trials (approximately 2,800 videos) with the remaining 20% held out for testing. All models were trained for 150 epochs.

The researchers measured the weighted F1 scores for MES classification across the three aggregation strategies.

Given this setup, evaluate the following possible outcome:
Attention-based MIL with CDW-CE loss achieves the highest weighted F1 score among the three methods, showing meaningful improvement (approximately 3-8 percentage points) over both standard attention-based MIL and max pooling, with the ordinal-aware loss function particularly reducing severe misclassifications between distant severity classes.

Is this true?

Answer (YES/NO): NO